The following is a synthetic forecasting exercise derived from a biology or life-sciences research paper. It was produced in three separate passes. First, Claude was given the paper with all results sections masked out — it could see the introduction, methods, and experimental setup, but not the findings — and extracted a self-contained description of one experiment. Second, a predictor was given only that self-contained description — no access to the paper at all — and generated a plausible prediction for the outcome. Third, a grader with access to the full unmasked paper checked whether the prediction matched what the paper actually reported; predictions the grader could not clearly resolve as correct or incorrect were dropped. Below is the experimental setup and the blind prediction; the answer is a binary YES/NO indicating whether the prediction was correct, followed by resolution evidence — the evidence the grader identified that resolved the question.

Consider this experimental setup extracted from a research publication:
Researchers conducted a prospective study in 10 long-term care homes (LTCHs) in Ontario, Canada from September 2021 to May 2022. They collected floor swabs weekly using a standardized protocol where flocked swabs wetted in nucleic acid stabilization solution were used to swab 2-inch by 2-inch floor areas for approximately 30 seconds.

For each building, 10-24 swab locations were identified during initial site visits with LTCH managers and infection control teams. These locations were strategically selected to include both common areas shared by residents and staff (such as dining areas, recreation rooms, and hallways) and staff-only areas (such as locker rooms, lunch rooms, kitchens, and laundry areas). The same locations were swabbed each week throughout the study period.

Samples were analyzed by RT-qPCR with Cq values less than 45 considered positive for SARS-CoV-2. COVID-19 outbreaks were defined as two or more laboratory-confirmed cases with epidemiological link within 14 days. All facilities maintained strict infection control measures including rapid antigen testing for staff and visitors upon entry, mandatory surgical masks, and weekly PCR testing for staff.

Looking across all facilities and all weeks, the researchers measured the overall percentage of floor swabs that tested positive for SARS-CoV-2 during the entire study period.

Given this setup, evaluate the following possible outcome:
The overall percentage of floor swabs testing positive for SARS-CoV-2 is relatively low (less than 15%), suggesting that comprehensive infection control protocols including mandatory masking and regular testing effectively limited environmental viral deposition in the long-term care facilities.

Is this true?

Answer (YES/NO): NO